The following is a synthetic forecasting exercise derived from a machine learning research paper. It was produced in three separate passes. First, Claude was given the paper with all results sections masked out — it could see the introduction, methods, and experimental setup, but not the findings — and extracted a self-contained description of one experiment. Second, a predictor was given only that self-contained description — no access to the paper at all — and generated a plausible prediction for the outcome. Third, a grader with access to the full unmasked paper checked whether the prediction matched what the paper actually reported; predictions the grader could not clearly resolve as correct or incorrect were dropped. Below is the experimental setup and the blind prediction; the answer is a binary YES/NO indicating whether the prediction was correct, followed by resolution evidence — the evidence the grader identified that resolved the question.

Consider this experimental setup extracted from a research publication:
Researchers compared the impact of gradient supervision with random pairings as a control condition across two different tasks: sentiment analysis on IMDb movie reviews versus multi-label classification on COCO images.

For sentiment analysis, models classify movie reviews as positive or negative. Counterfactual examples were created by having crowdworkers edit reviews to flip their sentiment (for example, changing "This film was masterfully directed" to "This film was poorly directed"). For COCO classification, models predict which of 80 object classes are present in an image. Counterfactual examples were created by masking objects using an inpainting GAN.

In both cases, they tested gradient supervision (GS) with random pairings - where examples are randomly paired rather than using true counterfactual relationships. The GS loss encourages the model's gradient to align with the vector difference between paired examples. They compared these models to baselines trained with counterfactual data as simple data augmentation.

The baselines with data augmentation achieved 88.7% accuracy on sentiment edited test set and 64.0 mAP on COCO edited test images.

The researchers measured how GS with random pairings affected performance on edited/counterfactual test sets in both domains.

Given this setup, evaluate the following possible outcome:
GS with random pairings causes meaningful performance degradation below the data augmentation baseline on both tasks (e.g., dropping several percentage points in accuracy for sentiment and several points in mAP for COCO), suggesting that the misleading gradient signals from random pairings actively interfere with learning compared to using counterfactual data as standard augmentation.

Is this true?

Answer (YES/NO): NO